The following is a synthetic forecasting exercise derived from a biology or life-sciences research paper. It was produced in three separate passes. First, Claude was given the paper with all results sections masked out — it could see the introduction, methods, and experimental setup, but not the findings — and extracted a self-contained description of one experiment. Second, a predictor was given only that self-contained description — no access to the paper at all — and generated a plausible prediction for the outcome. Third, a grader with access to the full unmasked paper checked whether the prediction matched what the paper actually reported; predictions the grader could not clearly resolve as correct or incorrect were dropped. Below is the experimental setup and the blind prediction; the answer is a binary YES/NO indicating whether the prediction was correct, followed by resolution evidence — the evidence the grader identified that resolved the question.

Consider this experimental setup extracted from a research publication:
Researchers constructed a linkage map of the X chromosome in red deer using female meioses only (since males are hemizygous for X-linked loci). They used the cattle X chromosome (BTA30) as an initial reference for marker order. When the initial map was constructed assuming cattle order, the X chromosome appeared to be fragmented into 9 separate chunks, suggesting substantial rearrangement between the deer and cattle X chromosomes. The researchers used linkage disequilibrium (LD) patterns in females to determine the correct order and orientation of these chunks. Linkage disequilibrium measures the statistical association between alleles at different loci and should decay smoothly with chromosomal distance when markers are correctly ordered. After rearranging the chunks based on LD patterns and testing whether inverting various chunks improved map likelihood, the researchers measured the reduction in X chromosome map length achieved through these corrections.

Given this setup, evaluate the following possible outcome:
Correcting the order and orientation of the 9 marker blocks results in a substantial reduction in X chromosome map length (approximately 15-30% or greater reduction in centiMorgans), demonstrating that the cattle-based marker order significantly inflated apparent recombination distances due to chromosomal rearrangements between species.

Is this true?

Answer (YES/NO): NO